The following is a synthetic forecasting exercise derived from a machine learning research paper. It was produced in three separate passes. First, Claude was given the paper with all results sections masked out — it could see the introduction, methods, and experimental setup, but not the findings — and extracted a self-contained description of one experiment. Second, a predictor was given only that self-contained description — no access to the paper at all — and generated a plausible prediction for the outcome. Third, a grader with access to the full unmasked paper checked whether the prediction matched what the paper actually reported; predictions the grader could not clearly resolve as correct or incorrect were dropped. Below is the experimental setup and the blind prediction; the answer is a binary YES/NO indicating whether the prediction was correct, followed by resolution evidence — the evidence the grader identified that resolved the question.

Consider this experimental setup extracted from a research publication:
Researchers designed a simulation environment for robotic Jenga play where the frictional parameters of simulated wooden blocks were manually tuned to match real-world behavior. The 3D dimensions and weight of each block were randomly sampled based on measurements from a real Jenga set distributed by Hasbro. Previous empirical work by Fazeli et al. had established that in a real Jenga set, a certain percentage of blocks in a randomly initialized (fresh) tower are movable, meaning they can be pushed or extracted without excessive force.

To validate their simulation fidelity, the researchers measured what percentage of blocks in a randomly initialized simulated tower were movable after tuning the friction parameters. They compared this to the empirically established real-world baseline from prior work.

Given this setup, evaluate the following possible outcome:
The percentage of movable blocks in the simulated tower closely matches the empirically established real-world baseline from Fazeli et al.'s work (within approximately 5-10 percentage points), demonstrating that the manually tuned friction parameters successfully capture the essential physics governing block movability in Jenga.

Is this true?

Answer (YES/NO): YES